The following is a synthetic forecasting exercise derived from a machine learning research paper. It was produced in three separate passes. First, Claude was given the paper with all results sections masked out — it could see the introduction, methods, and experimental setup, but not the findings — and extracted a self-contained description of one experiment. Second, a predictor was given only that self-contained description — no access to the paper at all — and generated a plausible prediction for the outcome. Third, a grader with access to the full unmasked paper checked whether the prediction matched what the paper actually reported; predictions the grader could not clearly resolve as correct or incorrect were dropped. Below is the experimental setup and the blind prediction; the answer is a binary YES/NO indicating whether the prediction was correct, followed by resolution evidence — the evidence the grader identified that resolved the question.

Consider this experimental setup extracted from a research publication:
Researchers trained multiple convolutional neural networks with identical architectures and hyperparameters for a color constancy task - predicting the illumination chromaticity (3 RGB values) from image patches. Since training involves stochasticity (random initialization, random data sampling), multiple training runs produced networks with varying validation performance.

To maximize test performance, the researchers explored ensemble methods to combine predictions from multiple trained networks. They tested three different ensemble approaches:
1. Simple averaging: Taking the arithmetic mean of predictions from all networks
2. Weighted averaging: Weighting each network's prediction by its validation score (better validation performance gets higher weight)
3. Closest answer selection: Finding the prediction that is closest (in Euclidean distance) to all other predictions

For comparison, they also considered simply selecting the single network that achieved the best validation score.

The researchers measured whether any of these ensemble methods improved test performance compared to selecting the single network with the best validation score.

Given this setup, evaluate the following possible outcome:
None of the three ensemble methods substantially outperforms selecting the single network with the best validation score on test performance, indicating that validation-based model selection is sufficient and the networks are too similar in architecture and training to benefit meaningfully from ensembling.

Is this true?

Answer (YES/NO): YES